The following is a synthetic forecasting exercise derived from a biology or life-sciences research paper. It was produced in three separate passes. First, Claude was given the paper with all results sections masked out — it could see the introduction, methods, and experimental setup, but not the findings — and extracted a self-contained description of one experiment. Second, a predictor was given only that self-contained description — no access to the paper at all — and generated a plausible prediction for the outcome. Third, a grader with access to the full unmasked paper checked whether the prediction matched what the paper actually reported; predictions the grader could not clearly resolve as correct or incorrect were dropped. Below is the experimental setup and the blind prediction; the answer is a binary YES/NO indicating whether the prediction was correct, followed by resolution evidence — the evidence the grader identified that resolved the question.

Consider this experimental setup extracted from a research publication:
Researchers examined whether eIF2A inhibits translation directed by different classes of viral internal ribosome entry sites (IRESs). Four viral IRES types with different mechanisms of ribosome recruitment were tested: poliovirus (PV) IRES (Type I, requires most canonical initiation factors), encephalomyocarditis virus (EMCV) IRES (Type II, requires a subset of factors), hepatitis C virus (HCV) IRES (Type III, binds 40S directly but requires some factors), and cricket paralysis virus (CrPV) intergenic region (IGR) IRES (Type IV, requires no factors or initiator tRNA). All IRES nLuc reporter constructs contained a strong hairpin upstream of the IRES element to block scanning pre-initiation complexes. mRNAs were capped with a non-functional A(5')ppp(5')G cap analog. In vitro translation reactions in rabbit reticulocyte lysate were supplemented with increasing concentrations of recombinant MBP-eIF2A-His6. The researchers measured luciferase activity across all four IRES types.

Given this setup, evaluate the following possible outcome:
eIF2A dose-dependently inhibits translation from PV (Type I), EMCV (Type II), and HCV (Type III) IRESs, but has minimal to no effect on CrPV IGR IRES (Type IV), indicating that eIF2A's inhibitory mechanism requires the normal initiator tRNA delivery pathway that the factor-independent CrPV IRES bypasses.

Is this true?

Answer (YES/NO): NO